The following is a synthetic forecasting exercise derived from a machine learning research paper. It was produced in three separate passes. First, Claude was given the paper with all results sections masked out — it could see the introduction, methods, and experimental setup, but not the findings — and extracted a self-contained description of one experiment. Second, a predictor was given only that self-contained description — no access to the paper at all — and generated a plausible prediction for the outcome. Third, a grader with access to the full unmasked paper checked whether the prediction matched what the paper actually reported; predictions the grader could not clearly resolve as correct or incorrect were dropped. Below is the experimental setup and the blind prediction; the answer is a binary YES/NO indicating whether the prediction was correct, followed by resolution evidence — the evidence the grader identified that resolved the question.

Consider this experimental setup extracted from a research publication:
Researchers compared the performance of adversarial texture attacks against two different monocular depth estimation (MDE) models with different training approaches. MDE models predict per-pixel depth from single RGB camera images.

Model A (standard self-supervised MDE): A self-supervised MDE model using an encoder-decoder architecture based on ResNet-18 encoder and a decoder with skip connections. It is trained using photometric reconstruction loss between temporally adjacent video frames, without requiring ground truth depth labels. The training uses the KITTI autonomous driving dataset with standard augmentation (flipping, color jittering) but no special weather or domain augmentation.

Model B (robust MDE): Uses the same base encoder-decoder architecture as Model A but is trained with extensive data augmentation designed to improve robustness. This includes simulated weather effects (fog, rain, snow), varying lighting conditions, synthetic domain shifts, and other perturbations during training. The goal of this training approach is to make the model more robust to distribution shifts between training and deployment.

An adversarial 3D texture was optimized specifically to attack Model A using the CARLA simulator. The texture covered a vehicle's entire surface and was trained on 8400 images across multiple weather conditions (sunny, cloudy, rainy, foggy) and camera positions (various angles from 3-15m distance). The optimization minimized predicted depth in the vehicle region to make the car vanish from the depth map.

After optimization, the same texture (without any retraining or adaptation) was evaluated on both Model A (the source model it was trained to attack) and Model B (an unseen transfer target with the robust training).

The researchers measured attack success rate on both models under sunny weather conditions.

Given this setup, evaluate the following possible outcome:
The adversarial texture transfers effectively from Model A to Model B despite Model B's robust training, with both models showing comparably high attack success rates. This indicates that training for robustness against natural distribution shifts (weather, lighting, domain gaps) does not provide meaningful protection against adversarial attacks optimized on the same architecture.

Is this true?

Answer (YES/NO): NO